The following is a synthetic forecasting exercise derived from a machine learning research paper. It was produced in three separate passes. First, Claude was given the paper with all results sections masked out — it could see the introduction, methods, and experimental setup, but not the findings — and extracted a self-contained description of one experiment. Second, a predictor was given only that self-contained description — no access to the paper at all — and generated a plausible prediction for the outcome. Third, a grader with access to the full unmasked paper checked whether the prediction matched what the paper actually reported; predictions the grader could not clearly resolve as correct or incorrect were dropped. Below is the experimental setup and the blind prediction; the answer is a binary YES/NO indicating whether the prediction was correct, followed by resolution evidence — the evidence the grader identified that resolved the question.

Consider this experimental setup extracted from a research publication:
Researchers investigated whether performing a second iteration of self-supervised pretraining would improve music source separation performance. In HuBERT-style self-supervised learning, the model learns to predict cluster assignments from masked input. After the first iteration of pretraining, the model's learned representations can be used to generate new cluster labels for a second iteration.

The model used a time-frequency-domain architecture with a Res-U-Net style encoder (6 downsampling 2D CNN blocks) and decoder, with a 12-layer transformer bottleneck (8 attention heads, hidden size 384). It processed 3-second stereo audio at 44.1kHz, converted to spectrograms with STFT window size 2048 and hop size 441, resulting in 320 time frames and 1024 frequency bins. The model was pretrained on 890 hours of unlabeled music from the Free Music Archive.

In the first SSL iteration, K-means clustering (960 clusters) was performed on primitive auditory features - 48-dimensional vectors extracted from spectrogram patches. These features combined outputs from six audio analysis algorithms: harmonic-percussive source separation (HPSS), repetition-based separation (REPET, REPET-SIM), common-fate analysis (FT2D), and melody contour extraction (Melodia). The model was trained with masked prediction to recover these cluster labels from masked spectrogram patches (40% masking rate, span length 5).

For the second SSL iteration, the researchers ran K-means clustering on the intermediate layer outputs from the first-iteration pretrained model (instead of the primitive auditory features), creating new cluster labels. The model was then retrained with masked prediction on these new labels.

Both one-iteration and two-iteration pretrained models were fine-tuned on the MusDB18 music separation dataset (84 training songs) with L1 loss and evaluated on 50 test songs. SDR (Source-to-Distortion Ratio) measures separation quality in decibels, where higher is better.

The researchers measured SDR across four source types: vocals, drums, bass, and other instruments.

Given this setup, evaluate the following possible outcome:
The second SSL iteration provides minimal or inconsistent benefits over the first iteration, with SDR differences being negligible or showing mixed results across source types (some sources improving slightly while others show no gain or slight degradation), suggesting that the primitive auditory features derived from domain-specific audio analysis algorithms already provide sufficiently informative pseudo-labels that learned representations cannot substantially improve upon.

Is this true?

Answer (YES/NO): YES